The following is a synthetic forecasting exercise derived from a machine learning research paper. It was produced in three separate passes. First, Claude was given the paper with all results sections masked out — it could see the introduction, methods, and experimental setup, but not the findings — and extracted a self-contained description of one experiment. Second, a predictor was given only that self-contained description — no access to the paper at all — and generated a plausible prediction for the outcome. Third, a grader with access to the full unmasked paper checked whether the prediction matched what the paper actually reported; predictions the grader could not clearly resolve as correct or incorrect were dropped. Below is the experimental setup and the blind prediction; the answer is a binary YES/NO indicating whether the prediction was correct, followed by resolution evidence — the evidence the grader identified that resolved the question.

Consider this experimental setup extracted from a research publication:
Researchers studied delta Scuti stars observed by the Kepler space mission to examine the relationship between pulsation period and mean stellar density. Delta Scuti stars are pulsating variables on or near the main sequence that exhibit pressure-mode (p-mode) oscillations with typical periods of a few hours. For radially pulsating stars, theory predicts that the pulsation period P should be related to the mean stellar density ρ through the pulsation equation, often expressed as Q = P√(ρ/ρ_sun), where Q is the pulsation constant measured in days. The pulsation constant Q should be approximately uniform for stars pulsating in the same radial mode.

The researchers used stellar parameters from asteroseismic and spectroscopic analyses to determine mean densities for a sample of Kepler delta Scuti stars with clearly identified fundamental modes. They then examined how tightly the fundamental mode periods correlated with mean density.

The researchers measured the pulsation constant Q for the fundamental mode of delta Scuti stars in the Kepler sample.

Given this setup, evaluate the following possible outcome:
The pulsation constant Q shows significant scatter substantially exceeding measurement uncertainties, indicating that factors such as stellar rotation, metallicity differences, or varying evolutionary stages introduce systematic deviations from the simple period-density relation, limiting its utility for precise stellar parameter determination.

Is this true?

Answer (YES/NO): NO